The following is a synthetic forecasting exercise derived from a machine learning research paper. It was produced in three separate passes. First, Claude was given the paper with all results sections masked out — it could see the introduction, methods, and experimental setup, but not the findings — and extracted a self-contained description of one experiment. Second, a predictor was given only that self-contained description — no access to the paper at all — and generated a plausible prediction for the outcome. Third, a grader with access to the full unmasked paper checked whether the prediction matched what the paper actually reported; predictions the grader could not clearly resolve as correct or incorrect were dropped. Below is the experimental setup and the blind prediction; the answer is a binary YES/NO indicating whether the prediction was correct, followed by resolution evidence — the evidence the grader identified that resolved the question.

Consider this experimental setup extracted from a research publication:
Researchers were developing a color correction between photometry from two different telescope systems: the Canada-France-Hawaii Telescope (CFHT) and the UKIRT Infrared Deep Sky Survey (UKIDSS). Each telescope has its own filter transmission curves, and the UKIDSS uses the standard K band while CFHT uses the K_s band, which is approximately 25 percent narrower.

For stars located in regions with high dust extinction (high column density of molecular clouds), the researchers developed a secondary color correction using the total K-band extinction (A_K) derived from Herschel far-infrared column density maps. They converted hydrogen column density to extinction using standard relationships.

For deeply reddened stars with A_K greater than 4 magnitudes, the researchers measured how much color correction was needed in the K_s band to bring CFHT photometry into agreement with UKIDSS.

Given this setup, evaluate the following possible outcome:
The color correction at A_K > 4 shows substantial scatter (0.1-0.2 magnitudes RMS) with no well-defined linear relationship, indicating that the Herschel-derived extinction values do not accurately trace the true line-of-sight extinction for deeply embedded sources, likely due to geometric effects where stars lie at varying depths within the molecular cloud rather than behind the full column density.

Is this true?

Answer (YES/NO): NO